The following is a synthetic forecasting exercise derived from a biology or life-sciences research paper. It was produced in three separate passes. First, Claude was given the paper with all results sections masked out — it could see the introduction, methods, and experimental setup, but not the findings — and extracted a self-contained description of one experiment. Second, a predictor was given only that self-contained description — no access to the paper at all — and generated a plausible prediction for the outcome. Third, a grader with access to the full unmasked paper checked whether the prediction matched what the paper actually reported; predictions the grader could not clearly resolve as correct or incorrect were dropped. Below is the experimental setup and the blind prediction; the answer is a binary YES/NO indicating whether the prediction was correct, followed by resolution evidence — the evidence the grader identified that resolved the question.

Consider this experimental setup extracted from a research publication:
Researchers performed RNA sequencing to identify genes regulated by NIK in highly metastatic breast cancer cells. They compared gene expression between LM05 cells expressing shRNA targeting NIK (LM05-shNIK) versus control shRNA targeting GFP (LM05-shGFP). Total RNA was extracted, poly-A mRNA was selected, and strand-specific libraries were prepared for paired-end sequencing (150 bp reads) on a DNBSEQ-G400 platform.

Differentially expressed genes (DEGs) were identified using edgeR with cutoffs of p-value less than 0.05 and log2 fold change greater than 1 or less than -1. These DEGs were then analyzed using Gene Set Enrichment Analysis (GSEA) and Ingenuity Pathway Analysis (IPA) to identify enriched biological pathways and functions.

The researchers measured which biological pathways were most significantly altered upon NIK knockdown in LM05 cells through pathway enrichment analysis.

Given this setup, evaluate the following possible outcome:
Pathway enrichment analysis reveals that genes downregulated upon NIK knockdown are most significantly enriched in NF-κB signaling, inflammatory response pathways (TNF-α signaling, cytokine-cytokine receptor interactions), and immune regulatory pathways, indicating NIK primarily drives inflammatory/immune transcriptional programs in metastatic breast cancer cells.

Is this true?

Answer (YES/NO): YES